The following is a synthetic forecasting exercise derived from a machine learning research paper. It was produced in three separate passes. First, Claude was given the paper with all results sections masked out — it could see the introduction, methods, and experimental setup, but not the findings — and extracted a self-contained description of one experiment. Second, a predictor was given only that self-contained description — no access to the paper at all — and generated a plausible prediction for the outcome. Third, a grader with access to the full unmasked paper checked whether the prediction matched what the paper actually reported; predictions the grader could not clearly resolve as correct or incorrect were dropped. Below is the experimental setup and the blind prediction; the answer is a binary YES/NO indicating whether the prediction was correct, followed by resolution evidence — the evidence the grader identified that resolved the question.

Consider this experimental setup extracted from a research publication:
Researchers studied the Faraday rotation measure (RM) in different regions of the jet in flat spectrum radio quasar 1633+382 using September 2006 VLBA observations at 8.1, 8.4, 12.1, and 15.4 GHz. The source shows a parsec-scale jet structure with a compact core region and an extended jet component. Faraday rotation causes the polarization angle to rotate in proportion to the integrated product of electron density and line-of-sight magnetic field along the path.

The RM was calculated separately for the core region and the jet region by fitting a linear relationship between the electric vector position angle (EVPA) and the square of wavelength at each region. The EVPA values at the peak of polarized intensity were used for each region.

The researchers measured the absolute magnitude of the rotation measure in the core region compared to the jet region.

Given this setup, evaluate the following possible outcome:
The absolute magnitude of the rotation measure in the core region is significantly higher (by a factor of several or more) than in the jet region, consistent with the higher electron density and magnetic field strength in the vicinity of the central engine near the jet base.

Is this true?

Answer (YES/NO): NO